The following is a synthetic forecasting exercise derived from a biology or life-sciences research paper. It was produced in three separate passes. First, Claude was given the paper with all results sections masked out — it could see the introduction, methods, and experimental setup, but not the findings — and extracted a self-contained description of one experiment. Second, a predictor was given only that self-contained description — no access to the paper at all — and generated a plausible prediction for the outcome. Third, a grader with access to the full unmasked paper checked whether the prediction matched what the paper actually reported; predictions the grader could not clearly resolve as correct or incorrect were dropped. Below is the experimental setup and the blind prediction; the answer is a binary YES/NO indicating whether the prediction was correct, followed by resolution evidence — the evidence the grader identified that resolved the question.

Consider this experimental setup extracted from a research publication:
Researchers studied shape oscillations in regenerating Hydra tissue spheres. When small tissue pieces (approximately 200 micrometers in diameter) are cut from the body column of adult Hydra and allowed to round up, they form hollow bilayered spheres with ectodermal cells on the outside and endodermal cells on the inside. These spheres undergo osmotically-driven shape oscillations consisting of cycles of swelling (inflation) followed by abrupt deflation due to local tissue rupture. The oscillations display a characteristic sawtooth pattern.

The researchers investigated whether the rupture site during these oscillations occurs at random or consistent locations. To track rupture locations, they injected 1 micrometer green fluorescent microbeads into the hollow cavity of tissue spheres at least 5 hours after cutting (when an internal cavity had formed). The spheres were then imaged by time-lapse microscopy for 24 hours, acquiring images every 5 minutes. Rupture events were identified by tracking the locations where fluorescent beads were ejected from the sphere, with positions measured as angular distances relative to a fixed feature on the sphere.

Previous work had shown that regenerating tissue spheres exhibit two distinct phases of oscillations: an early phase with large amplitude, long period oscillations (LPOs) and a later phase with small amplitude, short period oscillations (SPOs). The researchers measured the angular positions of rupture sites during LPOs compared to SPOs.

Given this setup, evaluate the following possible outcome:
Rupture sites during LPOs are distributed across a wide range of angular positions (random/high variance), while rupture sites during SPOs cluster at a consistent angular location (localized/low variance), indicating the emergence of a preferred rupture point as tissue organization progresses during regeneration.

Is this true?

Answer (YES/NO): YES